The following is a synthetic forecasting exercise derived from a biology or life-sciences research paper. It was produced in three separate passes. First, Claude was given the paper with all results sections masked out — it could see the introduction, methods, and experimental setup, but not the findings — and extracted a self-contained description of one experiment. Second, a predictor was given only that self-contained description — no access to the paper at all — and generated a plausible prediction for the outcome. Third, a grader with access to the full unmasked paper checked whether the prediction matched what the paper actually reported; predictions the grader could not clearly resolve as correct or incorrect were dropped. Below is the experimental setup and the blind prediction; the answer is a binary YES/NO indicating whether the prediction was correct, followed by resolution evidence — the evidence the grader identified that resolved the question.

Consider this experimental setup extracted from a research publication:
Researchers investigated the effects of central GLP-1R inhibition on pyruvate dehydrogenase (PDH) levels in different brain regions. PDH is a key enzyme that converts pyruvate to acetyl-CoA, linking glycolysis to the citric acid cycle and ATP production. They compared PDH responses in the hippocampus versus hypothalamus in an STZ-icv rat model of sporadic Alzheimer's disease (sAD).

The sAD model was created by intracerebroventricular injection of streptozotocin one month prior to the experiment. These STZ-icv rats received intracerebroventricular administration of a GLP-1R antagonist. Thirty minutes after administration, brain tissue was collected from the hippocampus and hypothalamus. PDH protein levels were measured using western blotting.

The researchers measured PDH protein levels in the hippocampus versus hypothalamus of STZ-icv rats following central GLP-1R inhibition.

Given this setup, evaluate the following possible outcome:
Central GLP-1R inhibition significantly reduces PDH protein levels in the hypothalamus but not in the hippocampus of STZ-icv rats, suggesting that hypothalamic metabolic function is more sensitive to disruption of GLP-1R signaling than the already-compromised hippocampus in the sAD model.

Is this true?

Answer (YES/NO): NO